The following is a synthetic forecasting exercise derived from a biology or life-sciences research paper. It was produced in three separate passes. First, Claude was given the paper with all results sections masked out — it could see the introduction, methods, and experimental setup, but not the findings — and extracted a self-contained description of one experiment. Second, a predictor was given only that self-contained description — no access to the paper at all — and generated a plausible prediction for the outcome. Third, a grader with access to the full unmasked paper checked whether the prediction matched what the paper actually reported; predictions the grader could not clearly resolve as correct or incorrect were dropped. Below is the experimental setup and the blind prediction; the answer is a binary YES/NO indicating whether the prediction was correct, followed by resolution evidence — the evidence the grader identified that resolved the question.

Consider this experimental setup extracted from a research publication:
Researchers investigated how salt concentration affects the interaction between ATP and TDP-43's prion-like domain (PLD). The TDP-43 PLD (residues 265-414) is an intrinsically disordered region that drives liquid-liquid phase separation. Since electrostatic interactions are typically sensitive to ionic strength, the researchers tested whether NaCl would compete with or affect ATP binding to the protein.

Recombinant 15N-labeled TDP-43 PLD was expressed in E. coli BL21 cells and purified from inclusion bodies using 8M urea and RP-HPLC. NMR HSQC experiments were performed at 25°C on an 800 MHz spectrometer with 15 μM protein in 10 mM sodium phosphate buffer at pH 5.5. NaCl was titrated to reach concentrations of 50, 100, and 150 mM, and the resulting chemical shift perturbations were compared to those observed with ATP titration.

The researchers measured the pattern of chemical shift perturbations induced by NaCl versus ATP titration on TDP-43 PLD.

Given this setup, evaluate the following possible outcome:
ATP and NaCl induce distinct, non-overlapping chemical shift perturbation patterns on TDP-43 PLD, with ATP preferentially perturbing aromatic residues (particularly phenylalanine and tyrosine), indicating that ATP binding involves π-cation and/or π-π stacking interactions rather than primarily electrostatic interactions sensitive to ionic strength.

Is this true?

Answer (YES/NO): NO